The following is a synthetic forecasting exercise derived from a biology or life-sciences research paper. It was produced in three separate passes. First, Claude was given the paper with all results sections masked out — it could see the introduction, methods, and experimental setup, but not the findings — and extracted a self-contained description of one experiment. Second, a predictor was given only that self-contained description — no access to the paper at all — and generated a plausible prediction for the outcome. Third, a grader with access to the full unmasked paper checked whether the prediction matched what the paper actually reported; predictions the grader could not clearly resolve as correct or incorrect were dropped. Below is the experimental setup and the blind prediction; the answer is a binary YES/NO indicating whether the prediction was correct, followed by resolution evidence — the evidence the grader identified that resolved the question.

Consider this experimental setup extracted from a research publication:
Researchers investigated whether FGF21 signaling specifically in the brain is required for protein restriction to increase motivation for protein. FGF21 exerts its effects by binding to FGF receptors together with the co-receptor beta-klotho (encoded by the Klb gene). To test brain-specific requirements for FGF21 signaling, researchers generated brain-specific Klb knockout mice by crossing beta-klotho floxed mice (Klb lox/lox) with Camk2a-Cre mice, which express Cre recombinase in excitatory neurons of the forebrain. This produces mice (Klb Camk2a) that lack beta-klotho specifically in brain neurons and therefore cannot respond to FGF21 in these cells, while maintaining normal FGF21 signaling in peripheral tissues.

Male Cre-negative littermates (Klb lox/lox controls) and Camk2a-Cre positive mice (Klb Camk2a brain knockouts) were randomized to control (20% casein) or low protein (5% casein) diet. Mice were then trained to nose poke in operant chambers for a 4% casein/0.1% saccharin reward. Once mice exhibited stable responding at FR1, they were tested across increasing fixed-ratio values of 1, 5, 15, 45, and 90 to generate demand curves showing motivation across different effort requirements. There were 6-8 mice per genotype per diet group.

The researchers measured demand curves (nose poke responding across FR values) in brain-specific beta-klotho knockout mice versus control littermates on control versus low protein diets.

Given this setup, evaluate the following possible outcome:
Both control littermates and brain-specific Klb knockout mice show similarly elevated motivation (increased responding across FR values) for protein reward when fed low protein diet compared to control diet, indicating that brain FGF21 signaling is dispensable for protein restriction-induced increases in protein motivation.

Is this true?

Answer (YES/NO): NO